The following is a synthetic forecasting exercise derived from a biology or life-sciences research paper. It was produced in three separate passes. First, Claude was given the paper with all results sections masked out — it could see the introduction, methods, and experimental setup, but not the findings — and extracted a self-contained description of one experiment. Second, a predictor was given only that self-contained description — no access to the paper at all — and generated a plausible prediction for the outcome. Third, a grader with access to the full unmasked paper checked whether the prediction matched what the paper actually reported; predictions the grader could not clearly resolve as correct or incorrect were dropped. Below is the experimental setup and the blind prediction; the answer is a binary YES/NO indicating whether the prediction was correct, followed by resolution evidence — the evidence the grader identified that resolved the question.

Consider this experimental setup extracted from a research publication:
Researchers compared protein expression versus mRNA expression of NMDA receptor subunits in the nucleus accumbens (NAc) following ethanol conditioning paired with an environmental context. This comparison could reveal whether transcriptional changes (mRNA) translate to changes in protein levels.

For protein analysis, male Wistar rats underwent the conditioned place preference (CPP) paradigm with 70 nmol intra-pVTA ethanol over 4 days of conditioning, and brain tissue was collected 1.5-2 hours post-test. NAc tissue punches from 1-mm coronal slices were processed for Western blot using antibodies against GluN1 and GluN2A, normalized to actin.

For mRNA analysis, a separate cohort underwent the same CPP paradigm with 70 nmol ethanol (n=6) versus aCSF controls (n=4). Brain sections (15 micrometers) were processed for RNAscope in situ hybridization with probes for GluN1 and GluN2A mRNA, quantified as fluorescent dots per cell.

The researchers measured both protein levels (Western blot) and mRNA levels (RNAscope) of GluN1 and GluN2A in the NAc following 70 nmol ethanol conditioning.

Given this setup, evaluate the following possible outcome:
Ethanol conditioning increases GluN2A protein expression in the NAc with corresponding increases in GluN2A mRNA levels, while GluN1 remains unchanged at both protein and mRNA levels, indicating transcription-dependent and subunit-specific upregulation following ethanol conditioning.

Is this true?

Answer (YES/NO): NO